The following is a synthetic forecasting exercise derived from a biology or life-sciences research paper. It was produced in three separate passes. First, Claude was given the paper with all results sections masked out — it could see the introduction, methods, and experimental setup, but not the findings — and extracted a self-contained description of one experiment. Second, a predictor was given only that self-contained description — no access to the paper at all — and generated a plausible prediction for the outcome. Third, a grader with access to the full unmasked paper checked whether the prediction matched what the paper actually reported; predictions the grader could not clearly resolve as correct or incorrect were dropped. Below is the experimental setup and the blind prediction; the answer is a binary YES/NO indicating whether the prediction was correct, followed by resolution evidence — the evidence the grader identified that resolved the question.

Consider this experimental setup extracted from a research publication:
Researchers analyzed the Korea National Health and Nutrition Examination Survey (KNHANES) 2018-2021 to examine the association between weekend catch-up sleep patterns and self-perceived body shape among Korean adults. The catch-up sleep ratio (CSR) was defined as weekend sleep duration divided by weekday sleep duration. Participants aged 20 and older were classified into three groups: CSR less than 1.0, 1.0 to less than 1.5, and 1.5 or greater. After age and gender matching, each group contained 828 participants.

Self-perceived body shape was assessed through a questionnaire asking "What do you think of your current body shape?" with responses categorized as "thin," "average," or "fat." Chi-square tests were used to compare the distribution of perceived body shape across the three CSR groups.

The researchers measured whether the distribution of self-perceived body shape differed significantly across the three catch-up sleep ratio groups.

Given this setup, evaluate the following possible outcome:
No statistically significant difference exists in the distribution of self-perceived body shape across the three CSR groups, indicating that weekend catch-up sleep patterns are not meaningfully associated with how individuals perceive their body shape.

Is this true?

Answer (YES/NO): NO